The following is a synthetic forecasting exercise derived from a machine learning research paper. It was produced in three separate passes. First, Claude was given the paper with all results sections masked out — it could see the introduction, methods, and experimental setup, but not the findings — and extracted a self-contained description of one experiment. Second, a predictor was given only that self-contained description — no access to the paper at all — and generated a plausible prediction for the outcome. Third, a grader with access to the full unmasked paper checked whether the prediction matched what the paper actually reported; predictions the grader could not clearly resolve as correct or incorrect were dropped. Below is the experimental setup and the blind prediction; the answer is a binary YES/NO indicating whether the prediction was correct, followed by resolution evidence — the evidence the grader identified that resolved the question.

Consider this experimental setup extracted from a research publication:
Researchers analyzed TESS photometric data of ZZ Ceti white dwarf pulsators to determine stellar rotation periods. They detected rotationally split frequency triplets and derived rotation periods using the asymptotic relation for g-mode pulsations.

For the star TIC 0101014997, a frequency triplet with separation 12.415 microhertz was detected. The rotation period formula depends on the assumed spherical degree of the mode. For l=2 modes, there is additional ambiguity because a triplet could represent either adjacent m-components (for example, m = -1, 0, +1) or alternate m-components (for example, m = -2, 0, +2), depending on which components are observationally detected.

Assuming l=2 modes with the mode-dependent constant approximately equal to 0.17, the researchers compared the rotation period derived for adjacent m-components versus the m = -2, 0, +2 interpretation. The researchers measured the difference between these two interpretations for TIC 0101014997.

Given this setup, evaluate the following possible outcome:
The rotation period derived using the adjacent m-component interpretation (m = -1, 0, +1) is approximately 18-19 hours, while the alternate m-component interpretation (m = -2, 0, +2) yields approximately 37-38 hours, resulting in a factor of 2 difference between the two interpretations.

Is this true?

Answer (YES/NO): YES